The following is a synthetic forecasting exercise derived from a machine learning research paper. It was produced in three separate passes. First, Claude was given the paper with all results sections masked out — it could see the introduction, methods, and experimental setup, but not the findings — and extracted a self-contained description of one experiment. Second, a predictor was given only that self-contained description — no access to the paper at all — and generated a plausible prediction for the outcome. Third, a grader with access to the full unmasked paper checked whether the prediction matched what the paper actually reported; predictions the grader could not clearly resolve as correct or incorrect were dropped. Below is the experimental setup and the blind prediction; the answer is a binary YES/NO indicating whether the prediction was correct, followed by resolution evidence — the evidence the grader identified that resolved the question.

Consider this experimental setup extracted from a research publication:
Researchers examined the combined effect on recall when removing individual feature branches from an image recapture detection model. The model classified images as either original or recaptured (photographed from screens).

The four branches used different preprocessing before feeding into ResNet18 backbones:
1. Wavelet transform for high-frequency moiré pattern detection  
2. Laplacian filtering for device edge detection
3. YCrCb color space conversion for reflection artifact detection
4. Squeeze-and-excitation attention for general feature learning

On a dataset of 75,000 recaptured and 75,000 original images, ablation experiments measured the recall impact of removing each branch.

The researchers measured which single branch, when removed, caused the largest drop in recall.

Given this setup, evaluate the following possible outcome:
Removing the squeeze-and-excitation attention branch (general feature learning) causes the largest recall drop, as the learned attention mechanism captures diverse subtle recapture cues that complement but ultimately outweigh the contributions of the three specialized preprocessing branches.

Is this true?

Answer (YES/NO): NO